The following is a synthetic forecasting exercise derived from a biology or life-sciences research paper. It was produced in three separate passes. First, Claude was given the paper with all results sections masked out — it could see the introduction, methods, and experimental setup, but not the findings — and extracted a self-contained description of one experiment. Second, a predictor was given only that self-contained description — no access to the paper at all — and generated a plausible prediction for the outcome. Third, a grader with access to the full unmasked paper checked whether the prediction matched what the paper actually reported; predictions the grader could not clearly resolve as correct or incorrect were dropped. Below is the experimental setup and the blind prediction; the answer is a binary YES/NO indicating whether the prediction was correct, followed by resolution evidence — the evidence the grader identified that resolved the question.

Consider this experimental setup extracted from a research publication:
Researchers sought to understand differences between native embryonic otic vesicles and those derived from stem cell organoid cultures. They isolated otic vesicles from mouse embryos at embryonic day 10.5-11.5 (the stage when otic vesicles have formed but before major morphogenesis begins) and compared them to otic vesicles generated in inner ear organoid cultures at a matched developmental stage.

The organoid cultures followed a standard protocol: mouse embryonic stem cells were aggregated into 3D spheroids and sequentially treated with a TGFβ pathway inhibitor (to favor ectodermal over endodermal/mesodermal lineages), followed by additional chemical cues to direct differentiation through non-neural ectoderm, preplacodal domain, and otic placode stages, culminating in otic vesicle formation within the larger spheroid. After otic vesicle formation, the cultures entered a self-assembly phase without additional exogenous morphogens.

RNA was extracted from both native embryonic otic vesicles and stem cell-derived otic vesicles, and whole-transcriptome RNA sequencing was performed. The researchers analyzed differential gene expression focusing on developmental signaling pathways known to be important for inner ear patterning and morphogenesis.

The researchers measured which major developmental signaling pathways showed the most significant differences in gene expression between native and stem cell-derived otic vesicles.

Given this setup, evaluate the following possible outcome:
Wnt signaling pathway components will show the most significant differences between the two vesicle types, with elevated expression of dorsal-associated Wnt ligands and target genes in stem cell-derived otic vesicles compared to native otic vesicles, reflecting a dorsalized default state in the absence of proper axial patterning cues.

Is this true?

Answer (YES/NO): NO